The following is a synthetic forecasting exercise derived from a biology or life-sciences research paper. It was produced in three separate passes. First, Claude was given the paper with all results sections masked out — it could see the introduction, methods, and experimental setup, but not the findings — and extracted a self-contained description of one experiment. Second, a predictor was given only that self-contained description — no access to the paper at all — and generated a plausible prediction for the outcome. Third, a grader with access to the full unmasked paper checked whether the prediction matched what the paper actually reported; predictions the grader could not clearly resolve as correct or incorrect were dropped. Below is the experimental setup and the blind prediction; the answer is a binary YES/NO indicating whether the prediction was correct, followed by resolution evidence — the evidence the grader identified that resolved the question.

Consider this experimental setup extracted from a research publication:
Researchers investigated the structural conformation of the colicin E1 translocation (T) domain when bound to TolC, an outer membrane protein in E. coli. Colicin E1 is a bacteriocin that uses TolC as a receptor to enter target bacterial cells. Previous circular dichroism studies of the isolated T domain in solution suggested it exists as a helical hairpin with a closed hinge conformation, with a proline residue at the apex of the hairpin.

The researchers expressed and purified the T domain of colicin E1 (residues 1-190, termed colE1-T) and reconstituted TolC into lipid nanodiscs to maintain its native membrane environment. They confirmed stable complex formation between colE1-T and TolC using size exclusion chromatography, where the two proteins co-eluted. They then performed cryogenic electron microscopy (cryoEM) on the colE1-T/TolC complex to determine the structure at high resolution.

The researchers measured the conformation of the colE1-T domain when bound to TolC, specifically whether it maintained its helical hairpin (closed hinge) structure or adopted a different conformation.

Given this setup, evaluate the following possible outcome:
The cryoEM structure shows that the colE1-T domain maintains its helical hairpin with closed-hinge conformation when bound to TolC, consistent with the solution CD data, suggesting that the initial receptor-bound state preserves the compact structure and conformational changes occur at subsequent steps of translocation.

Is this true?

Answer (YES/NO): NO